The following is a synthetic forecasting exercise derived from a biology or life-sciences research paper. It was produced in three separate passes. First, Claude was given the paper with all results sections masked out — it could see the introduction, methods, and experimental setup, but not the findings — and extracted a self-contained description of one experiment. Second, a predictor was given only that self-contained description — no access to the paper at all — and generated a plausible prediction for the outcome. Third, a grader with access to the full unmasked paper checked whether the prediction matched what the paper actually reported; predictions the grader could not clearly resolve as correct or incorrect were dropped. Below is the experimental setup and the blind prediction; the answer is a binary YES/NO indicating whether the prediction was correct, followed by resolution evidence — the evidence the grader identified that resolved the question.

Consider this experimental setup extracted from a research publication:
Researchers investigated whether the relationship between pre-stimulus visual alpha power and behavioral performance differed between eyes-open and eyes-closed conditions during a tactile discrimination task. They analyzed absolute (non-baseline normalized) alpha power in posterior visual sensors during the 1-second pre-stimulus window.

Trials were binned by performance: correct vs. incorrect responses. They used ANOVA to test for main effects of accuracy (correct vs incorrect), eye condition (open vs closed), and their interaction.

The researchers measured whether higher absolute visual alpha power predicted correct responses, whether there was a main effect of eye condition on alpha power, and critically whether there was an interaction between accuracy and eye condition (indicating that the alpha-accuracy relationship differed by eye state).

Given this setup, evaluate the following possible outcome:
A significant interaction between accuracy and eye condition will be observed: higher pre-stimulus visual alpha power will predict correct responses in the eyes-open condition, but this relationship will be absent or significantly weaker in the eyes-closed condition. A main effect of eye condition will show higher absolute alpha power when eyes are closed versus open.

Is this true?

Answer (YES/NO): NO